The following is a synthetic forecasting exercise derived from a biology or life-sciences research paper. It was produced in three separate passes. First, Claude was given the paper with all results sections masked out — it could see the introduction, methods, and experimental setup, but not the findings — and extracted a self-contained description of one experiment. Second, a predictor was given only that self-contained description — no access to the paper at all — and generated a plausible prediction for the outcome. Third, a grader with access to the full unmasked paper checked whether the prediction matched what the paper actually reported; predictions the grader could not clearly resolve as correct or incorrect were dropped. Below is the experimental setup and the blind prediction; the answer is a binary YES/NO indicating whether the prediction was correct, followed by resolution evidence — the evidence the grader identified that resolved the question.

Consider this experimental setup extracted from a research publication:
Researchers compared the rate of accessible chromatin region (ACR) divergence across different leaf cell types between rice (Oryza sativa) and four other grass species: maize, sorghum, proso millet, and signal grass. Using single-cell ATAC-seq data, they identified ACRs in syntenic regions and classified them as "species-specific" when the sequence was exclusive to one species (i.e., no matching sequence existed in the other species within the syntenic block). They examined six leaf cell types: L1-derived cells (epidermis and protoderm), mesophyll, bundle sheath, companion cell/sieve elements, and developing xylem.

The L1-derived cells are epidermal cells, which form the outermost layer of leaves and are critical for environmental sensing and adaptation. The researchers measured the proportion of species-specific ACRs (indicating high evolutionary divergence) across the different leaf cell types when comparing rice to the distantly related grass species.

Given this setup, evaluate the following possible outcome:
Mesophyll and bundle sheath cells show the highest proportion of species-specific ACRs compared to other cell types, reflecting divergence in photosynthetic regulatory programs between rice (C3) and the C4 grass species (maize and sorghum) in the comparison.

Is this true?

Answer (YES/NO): NO